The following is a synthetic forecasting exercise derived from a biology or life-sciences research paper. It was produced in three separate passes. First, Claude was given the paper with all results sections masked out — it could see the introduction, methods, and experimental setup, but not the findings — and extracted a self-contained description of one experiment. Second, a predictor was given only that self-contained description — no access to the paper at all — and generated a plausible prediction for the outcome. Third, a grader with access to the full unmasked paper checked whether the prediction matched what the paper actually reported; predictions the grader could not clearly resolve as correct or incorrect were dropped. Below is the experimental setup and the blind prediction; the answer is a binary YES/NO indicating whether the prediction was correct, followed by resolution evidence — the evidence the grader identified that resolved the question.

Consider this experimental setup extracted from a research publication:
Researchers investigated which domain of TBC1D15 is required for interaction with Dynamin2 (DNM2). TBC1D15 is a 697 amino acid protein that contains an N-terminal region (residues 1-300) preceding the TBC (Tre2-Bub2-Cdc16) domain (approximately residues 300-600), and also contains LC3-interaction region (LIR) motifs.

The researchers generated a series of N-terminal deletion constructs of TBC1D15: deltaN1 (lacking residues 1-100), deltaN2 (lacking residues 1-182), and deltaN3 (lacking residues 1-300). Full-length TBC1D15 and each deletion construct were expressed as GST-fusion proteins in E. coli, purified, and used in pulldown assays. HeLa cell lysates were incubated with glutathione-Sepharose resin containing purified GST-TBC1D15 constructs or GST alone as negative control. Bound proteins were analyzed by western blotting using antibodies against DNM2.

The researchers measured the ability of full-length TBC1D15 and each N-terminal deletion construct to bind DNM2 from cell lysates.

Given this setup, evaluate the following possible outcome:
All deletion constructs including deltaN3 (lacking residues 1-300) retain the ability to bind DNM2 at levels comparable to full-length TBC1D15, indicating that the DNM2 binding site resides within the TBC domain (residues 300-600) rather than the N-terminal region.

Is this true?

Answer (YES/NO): NO